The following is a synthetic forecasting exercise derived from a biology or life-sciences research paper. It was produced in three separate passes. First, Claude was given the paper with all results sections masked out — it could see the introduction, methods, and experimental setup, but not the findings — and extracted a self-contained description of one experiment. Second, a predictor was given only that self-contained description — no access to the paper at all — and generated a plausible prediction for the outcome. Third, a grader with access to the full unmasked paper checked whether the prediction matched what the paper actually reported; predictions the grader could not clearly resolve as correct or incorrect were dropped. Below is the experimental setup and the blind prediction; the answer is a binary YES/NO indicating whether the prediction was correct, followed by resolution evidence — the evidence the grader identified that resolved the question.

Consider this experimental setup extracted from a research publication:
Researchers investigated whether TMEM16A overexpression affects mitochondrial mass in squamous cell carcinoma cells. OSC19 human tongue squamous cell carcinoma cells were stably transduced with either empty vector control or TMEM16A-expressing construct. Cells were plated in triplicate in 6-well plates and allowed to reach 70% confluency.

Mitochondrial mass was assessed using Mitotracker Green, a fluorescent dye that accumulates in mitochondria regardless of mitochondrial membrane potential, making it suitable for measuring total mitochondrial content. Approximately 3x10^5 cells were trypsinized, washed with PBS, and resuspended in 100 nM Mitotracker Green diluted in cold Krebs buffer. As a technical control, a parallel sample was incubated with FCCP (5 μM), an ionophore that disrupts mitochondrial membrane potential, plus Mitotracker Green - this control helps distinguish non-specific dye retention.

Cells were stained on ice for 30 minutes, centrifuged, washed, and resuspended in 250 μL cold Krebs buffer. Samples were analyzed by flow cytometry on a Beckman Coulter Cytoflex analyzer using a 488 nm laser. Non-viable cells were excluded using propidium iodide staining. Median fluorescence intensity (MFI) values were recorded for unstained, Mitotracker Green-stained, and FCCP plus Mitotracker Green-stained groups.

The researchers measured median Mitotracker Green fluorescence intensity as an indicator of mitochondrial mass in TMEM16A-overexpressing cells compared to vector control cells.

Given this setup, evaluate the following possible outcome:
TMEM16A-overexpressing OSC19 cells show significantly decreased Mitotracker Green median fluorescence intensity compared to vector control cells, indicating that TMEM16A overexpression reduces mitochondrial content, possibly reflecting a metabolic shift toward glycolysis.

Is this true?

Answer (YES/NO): NO